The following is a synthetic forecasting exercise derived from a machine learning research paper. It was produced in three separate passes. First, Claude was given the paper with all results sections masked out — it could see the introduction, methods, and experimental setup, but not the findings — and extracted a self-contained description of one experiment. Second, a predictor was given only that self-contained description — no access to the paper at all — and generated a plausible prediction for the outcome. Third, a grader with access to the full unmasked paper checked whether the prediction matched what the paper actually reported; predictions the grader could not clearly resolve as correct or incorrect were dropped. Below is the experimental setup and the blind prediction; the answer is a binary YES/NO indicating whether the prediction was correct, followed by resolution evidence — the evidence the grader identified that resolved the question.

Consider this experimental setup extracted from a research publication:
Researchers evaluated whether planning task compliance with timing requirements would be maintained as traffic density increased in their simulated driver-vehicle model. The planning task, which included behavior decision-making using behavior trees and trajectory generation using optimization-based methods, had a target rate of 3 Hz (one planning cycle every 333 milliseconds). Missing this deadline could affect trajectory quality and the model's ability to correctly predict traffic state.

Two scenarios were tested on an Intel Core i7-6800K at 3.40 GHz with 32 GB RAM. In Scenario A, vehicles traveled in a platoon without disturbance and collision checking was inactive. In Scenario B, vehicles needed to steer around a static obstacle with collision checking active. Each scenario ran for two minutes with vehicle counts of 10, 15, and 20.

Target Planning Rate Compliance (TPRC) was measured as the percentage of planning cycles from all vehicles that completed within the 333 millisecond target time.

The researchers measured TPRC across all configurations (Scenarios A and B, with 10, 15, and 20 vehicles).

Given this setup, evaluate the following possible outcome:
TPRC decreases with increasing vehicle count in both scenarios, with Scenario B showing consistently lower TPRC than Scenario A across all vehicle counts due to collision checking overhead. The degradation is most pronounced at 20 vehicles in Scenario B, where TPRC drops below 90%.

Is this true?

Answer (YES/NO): NO